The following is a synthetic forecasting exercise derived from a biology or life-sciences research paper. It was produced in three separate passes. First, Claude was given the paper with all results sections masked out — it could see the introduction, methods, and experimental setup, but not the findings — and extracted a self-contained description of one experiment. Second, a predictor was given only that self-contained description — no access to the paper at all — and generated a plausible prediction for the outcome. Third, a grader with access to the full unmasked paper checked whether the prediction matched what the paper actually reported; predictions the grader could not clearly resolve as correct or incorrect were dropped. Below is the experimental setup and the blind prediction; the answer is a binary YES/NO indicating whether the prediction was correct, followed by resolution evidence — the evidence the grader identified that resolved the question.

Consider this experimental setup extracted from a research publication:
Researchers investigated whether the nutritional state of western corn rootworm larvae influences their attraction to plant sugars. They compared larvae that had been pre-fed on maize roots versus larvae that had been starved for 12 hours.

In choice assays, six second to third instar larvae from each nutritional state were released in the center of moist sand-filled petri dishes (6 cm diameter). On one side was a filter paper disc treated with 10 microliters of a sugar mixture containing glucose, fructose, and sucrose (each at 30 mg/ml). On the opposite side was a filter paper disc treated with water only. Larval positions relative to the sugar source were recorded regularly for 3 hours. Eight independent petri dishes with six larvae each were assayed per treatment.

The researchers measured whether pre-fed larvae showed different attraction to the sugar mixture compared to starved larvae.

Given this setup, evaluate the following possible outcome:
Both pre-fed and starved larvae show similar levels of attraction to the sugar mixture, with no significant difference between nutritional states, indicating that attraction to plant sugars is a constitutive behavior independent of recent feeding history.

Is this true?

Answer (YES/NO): YES